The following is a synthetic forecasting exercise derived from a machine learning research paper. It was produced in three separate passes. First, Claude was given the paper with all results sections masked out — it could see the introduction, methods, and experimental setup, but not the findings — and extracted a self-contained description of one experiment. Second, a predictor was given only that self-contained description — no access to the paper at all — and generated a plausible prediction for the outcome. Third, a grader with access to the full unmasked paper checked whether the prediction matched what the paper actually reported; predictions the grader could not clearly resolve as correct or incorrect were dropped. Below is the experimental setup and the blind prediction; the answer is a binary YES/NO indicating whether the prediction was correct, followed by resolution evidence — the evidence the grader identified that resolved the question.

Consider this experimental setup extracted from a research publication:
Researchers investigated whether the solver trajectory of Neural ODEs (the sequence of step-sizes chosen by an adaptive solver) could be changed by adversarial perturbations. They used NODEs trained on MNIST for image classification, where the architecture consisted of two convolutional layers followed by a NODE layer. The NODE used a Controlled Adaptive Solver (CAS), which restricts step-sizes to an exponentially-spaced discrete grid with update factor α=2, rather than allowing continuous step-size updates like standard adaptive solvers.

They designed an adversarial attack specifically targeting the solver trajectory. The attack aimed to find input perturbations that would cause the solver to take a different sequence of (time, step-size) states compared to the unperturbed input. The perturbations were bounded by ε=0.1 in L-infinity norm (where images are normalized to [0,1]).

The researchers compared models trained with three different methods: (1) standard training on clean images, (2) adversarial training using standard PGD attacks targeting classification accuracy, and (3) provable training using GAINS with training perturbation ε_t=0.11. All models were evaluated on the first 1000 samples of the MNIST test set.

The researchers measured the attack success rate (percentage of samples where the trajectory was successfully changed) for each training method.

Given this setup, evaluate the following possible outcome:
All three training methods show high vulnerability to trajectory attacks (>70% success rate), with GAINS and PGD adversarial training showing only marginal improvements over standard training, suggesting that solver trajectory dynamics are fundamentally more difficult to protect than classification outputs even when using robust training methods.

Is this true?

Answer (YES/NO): NO